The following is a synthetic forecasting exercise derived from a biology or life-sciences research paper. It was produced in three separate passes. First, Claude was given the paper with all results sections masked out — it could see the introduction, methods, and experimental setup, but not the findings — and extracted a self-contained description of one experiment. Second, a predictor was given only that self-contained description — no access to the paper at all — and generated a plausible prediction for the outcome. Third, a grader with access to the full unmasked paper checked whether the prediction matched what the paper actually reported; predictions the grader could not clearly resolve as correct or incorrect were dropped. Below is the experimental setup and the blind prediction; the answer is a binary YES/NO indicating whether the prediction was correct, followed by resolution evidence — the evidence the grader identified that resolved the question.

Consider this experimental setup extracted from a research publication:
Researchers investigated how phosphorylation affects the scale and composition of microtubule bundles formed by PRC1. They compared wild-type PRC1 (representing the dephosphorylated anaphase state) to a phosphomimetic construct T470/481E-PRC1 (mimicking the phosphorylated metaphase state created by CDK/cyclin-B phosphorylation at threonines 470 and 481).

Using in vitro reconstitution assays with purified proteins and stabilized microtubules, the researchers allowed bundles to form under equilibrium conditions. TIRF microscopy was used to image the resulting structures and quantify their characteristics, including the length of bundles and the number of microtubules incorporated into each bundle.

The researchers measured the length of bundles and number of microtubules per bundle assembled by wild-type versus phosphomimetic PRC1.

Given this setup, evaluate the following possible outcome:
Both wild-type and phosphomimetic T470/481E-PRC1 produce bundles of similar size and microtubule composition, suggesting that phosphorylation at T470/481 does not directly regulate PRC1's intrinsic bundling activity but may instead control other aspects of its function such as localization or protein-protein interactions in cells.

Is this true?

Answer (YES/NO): NO